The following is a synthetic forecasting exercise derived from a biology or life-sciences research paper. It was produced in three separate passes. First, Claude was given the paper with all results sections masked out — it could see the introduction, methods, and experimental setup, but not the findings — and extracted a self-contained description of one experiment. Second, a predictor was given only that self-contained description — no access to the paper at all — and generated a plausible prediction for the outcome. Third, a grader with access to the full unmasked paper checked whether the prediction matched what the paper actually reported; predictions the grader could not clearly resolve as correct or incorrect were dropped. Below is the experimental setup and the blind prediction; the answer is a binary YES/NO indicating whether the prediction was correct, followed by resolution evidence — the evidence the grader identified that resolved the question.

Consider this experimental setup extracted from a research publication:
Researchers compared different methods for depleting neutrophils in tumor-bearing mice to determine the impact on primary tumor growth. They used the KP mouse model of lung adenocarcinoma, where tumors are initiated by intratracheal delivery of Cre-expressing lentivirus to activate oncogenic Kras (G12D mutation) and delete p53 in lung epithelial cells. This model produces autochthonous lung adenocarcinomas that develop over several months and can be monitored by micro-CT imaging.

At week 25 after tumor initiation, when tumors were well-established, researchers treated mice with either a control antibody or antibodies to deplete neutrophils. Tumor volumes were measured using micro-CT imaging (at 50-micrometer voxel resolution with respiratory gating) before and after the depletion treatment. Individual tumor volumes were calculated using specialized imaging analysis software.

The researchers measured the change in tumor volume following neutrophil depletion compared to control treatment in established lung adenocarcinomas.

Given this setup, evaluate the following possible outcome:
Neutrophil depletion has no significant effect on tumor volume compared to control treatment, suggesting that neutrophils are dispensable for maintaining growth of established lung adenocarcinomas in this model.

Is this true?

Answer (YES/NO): NO